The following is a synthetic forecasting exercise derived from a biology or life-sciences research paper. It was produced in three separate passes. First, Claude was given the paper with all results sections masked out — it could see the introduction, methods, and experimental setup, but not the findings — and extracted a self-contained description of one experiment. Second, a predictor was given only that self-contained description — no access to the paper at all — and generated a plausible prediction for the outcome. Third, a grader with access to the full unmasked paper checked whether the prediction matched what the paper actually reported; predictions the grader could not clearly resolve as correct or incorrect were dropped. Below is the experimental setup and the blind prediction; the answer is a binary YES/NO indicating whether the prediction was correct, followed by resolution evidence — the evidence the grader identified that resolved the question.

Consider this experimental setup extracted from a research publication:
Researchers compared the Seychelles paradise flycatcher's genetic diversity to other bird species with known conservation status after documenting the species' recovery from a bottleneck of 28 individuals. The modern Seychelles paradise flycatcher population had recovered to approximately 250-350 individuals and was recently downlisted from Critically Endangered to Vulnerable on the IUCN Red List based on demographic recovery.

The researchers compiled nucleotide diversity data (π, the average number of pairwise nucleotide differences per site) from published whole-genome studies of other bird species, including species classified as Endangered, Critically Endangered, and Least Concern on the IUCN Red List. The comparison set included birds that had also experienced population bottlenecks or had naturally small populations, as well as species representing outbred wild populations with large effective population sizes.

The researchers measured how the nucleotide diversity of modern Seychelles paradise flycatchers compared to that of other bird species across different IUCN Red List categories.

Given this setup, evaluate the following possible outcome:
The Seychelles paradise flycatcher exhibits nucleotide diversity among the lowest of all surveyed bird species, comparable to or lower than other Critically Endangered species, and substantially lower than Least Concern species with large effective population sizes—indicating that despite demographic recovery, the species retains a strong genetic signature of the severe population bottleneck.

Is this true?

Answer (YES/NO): YES